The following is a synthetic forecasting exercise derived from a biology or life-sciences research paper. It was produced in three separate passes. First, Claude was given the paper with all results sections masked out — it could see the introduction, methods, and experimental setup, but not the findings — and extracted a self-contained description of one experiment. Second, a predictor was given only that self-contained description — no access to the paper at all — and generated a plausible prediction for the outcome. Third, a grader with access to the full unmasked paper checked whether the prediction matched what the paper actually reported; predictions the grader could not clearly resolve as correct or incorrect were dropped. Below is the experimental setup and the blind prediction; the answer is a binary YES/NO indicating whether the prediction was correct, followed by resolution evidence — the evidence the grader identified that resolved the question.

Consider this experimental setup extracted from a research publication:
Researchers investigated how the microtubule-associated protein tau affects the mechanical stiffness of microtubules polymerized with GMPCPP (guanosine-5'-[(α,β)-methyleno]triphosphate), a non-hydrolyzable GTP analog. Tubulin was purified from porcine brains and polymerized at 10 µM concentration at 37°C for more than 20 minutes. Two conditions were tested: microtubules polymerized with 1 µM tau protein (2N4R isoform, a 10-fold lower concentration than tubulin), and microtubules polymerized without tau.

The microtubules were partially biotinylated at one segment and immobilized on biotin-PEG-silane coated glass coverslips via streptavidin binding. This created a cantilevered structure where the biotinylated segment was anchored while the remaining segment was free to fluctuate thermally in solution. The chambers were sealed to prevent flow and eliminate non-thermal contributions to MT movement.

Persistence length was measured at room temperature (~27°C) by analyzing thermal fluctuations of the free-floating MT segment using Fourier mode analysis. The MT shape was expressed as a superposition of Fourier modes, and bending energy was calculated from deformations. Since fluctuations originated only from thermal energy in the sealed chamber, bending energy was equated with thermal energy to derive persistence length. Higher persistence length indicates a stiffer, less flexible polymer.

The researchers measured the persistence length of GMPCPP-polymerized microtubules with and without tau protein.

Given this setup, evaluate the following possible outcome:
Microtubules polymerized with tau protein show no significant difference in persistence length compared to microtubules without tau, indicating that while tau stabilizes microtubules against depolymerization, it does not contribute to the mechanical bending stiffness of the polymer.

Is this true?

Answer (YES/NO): YES